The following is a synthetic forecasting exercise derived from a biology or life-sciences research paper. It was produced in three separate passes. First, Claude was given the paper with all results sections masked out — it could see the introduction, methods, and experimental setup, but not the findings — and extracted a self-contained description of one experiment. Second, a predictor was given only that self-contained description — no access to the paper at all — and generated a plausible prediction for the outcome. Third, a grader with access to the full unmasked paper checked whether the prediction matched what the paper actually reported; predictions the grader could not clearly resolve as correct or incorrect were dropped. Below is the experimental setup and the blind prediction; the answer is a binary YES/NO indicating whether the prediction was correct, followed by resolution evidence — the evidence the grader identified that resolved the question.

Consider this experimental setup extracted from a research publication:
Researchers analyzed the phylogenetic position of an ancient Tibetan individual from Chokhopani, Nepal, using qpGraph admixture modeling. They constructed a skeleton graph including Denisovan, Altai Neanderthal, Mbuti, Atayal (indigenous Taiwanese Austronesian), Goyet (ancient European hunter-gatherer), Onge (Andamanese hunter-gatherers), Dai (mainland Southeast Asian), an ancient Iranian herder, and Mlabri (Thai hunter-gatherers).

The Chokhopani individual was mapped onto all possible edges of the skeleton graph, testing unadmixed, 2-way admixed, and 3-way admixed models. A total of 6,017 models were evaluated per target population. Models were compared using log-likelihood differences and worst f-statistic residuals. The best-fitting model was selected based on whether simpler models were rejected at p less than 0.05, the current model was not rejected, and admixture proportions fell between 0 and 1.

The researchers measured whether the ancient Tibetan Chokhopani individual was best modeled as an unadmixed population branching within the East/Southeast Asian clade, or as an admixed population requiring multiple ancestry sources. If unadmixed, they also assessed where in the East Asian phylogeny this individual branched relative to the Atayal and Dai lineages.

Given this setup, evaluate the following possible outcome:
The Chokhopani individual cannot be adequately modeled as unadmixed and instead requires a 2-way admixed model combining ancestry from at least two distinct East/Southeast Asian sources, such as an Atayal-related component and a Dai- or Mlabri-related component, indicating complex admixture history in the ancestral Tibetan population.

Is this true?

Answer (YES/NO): NO